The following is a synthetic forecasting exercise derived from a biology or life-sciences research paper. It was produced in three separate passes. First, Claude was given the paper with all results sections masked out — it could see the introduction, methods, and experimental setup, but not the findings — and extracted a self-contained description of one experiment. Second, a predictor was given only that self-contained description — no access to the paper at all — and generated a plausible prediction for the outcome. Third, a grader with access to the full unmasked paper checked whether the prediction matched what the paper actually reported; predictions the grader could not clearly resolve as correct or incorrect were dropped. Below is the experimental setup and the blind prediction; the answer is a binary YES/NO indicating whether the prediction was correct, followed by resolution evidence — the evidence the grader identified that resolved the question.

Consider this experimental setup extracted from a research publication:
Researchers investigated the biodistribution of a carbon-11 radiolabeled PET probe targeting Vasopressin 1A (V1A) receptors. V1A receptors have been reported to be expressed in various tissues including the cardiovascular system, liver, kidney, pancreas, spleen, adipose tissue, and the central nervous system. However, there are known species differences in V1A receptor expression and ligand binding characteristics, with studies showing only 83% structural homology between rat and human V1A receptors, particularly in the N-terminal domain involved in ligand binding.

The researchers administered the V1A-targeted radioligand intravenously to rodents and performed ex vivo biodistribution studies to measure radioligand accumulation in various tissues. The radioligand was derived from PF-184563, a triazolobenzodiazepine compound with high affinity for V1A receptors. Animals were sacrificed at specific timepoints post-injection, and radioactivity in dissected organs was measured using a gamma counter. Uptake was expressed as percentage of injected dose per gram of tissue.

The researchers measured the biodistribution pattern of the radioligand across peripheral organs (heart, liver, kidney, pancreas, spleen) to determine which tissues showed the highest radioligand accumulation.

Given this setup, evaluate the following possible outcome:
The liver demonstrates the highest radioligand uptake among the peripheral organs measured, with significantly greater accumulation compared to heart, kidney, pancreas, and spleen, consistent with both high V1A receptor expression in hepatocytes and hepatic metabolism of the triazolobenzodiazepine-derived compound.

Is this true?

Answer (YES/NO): NO